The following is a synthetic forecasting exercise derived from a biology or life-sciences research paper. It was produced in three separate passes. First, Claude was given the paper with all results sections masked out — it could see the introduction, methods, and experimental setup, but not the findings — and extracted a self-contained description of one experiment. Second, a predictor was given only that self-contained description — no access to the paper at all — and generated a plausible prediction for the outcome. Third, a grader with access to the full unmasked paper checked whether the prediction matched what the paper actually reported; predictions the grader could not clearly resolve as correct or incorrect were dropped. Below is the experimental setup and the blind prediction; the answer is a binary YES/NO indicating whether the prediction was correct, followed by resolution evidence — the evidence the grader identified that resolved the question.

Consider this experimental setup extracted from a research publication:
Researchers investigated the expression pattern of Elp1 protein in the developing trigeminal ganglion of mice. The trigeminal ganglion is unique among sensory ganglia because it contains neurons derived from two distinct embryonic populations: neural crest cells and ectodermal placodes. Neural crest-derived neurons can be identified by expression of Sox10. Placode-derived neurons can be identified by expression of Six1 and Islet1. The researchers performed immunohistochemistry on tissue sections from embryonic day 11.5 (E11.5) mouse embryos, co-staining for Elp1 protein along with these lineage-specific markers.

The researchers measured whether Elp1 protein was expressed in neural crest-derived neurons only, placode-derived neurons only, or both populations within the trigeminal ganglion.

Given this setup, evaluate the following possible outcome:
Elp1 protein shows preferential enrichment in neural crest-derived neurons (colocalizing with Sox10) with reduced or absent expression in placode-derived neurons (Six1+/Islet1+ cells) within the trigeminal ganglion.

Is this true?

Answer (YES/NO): NO